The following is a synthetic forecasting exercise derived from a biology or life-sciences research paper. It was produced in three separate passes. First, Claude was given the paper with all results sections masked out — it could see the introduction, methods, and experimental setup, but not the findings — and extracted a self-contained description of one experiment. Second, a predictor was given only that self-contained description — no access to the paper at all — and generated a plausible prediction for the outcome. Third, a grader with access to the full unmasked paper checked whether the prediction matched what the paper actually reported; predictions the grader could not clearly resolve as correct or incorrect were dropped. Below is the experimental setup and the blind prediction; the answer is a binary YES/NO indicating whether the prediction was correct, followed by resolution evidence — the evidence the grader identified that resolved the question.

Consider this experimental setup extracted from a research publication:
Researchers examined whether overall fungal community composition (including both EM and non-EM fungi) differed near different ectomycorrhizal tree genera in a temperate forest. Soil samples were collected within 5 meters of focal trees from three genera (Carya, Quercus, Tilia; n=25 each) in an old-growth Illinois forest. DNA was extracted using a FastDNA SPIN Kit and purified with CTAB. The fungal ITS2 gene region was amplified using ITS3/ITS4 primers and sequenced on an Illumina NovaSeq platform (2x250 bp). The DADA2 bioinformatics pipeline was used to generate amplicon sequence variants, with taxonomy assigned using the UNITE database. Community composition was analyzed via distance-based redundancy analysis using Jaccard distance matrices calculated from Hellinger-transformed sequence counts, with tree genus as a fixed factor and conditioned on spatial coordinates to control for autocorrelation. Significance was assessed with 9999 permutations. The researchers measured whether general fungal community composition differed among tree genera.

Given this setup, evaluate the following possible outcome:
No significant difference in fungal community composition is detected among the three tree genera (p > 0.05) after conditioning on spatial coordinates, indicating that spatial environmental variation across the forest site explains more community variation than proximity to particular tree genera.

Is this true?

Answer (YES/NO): NO